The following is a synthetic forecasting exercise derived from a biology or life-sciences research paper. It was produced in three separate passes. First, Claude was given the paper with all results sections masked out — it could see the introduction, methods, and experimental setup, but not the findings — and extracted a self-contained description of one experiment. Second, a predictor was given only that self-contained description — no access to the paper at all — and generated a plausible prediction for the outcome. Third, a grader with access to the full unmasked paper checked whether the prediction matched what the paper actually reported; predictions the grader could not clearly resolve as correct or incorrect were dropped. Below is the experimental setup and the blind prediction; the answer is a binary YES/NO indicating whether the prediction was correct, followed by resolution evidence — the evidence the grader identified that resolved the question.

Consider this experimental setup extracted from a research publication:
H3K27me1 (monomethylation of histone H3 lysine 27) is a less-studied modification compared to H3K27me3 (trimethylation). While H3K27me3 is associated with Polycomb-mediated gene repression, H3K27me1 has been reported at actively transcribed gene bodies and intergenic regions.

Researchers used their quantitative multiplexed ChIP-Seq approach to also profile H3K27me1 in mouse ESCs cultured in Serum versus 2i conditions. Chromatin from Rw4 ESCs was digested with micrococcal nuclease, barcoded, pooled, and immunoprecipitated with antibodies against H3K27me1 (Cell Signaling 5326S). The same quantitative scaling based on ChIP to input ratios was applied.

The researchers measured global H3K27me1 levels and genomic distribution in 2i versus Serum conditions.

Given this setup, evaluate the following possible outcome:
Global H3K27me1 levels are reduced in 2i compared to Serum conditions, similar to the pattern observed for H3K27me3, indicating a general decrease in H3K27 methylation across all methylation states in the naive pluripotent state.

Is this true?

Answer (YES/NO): NO